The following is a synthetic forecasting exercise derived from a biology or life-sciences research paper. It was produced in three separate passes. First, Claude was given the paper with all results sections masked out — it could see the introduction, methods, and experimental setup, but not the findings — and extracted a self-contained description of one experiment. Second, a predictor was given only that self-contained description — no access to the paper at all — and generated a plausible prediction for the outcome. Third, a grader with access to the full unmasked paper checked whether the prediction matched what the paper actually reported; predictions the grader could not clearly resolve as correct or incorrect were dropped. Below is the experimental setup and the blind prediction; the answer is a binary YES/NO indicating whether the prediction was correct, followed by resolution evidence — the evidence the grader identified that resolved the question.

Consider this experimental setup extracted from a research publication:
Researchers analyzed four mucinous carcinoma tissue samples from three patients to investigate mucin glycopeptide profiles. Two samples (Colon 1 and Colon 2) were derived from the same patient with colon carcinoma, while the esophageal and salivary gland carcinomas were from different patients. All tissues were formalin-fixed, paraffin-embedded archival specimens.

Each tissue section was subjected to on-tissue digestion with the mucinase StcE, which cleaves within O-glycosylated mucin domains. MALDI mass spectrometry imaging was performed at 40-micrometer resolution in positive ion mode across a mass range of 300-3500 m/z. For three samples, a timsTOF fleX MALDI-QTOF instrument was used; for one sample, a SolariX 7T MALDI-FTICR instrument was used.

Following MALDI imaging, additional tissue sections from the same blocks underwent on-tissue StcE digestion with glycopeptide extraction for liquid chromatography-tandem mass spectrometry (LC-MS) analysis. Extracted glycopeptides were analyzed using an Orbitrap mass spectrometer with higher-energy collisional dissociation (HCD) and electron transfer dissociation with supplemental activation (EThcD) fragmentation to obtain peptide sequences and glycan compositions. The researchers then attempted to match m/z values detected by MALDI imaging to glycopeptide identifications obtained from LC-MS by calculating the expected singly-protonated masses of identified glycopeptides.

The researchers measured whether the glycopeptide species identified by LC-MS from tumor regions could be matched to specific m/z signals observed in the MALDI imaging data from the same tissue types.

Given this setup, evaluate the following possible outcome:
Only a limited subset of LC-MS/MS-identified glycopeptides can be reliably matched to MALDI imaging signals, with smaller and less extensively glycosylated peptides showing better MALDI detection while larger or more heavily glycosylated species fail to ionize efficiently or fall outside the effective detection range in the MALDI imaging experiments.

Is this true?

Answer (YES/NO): YES